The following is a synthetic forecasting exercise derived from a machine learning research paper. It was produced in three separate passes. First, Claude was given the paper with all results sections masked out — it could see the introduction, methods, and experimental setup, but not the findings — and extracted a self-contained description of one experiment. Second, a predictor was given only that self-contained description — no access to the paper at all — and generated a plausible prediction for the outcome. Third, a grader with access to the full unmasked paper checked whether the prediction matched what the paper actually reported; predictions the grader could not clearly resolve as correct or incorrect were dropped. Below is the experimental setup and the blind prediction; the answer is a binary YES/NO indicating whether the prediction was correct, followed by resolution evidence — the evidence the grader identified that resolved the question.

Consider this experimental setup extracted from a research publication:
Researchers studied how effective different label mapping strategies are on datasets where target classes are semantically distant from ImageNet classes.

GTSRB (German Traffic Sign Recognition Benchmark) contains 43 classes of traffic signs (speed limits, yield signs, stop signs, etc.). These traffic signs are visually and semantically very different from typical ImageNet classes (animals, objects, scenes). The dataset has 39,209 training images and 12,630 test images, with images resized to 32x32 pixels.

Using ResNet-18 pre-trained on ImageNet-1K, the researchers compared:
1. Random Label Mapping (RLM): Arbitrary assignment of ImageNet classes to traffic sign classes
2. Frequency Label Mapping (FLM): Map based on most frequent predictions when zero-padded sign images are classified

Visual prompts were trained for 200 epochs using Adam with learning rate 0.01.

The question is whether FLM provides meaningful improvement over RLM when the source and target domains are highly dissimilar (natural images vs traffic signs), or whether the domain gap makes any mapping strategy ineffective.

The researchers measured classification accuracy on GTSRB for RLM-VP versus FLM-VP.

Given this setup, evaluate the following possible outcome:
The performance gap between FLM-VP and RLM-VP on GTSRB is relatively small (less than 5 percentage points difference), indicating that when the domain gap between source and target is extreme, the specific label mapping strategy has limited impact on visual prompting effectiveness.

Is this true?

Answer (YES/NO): YES